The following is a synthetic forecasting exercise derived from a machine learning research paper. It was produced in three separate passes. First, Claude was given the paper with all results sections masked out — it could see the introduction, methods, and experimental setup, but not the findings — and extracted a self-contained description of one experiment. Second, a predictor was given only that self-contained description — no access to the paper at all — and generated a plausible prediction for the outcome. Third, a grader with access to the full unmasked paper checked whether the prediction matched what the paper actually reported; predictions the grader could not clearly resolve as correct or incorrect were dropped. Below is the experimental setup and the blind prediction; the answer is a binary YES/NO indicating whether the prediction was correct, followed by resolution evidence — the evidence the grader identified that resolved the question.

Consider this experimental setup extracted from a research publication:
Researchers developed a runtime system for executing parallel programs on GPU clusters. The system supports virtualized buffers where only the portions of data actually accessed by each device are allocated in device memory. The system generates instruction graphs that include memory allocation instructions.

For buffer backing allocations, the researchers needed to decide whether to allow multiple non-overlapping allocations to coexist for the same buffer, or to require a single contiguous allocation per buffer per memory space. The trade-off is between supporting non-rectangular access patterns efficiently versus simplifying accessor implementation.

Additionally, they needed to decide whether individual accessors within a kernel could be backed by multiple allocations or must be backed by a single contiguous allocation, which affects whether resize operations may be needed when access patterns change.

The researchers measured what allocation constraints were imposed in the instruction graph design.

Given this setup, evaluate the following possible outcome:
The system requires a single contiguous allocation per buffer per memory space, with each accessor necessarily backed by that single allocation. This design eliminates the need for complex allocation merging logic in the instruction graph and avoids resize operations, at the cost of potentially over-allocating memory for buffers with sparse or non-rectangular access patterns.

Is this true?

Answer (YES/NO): NO